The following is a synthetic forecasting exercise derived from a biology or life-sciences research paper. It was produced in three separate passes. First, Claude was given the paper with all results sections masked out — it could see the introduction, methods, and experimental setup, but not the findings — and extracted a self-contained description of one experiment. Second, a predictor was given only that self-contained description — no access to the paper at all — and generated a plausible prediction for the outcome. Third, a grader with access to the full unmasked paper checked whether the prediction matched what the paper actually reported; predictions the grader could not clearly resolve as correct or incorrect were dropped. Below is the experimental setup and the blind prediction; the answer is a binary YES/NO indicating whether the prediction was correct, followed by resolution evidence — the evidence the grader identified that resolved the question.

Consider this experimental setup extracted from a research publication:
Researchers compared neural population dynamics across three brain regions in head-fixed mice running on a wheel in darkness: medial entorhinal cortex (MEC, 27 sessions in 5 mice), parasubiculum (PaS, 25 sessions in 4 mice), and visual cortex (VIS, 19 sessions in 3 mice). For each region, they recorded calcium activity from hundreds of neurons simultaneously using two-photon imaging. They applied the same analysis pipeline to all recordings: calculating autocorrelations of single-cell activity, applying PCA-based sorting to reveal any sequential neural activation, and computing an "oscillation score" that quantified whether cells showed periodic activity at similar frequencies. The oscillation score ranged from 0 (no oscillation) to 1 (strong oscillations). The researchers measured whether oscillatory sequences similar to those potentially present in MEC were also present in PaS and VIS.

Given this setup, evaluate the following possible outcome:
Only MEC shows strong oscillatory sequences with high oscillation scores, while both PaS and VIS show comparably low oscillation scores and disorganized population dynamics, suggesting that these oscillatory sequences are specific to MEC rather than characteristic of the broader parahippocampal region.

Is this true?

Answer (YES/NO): NO